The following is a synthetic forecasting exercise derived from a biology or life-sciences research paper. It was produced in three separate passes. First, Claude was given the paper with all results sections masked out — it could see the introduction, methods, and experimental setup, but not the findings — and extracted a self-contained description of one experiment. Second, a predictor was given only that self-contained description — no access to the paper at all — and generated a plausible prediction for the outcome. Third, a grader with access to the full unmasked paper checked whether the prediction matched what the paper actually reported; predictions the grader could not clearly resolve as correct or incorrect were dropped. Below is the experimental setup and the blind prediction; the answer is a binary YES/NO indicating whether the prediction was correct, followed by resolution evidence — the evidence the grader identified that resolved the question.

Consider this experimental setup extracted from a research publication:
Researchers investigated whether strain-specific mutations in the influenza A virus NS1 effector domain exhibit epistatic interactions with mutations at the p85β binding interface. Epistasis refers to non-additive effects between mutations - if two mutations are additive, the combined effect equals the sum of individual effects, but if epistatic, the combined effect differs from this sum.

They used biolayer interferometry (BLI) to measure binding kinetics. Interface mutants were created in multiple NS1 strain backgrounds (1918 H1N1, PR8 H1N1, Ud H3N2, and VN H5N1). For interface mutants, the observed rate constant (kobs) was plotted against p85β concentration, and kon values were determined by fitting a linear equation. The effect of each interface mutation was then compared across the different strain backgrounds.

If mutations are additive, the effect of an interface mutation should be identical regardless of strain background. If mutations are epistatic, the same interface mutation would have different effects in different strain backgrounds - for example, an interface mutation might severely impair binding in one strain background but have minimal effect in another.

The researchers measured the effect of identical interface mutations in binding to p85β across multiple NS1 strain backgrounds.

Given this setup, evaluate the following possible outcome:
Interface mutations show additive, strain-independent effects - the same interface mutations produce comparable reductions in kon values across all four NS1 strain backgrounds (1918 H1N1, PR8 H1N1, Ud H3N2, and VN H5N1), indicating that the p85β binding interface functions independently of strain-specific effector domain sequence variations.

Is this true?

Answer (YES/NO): NO